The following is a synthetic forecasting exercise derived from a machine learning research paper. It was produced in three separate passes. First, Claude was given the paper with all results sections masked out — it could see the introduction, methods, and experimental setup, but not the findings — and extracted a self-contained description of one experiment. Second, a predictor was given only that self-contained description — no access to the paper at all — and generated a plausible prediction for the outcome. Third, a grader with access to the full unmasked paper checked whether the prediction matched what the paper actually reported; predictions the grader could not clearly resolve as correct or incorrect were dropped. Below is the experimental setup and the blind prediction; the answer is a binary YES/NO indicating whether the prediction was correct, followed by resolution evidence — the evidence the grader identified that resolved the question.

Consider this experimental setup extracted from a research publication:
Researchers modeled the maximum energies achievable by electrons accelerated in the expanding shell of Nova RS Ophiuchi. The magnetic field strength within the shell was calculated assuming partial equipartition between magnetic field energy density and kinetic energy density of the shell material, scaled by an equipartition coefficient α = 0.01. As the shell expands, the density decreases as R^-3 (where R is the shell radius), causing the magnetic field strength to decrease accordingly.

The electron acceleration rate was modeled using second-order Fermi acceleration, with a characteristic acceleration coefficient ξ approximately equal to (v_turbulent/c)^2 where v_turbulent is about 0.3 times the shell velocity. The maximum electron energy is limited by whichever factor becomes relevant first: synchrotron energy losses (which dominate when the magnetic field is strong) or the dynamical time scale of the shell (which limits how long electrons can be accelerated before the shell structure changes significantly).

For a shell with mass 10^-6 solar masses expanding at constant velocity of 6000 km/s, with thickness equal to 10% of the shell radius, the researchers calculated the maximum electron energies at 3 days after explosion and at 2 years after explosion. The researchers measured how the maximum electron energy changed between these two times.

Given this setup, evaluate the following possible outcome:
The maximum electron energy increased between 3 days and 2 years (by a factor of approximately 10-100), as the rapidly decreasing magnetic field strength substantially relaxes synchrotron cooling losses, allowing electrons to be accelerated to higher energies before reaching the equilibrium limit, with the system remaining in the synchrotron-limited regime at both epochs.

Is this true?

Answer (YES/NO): NO